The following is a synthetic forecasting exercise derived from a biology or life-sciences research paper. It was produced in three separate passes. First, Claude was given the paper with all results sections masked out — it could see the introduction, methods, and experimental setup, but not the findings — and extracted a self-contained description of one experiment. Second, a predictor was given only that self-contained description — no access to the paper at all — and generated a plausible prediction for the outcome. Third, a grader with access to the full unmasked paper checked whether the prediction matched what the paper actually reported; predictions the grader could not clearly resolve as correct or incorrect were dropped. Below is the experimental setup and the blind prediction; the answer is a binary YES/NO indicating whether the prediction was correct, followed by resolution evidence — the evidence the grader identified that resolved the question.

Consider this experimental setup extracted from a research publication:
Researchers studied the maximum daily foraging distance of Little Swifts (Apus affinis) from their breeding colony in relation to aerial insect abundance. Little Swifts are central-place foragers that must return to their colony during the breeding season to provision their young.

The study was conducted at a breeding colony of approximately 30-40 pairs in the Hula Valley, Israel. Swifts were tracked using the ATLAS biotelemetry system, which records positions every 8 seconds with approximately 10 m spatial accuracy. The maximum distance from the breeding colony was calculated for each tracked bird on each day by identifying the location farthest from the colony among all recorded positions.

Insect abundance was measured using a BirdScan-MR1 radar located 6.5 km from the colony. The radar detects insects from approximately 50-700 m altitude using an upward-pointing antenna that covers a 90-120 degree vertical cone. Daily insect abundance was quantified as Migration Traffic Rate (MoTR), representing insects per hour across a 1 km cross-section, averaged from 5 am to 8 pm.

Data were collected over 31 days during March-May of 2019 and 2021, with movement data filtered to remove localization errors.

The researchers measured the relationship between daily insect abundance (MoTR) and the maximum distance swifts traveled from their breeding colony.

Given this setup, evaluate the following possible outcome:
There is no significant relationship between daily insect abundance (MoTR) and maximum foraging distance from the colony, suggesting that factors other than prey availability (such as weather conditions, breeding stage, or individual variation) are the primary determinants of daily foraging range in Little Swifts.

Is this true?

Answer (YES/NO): NO